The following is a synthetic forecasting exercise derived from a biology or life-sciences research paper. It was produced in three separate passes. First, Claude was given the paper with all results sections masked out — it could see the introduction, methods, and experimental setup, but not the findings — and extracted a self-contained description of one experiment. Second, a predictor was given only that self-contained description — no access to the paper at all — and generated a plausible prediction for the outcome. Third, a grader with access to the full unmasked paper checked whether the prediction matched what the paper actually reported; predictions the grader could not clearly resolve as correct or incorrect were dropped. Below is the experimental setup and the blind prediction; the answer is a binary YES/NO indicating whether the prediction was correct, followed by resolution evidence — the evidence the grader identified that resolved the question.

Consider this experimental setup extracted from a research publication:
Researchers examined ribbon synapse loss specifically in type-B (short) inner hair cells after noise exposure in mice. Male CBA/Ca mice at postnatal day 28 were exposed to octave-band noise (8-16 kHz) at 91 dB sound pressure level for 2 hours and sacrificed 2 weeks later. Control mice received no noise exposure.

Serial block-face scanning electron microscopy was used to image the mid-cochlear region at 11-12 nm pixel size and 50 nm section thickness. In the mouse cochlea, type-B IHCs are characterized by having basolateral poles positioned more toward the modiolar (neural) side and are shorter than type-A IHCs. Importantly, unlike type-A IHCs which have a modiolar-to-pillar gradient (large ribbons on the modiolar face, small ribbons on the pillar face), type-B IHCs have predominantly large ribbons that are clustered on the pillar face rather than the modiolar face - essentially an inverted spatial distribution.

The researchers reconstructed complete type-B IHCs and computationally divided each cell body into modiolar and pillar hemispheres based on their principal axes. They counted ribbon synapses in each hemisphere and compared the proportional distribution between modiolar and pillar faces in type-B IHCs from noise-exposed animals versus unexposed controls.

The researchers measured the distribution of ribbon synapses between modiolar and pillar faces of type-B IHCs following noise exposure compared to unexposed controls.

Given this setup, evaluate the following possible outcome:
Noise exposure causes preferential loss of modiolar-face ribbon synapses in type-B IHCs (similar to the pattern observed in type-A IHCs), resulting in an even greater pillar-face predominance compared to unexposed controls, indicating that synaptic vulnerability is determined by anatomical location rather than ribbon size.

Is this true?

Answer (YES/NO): NO